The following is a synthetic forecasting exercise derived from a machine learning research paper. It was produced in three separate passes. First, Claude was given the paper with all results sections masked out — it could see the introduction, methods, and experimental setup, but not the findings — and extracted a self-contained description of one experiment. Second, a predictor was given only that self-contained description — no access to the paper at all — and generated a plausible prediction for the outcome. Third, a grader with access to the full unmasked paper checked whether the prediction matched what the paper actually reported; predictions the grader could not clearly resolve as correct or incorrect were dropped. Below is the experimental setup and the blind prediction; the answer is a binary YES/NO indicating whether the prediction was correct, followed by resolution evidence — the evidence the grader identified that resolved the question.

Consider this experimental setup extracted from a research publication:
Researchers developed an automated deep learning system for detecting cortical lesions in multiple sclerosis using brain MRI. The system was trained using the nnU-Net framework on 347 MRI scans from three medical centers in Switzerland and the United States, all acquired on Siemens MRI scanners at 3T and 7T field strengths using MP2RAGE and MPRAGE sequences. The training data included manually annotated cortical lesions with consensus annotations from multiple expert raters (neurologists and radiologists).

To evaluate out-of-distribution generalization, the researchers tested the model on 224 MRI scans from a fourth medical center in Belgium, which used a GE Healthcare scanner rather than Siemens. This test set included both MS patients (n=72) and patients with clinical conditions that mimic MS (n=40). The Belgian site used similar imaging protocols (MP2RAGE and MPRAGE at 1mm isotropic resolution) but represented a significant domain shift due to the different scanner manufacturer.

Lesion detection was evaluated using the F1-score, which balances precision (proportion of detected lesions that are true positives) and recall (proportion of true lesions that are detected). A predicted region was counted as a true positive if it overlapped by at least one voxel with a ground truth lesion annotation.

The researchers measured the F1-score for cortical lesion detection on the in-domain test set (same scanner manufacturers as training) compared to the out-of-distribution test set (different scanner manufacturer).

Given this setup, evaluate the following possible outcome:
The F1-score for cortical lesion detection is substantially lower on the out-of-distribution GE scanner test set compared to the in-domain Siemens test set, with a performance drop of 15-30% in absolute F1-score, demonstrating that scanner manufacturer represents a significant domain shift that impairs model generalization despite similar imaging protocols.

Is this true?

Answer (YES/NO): NO